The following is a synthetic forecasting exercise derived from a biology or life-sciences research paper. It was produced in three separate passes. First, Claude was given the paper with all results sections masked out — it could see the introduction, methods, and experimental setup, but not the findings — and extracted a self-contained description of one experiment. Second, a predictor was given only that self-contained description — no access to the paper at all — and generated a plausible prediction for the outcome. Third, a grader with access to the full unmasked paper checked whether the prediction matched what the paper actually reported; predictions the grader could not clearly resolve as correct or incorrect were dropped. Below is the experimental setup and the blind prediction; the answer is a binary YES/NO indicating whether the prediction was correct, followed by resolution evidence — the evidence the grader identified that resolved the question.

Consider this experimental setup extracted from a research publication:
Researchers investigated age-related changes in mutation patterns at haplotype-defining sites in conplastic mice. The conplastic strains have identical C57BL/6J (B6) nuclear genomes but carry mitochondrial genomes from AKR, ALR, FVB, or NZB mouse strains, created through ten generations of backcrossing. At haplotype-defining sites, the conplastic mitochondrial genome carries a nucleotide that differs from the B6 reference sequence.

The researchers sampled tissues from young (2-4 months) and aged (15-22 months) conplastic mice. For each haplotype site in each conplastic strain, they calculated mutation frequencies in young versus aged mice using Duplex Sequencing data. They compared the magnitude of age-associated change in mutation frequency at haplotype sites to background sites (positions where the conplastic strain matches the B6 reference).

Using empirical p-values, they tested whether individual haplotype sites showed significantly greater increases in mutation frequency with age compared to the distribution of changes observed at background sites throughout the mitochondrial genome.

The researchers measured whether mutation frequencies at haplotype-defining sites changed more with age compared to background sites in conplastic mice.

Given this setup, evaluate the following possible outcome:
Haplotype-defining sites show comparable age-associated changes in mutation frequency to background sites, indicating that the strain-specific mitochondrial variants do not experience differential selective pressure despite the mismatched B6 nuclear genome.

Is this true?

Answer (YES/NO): NO